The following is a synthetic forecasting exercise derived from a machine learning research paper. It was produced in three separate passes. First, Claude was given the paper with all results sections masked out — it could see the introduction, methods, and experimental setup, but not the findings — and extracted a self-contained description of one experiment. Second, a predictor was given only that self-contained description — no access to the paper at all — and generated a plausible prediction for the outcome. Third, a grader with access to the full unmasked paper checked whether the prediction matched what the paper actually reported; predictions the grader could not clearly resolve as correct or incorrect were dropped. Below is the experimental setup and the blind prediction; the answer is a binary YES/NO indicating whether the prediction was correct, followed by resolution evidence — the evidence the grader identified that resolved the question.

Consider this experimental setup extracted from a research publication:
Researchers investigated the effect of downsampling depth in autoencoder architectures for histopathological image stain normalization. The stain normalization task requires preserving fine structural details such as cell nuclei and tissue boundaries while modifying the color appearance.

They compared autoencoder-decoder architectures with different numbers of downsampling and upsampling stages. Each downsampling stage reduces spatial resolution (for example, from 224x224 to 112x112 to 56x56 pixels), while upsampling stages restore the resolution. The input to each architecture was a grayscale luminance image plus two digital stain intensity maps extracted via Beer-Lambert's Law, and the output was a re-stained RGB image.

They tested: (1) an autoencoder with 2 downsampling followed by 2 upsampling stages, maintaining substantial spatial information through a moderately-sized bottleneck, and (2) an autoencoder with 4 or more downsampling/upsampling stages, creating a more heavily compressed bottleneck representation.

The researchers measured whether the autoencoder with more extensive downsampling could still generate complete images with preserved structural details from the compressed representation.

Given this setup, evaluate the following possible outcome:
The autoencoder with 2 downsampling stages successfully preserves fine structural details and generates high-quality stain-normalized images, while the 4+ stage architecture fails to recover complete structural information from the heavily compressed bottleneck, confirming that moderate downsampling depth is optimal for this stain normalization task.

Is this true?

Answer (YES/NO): YES